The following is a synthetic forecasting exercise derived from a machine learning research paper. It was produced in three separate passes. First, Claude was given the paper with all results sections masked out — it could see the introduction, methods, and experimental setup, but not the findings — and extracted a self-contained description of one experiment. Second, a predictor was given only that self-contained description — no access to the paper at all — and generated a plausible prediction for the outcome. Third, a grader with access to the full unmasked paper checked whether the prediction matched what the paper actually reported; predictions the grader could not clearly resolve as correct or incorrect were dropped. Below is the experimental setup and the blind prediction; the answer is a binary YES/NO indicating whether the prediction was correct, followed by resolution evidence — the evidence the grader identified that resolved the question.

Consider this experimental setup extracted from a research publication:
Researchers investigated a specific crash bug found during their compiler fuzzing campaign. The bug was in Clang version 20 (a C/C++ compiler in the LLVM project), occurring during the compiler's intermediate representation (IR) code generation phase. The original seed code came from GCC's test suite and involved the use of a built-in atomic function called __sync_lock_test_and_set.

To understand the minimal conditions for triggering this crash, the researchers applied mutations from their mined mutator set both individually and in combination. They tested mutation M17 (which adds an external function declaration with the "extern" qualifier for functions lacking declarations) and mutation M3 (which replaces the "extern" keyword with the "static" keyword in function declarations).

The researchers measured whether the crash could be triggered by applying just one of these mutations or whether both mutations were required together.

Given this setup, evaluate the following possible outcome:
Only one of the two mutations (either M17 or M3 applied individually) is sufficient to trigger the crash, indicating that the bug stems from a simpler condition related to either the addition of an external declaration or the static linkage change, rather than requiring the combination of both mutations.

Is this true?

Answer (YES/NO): NO